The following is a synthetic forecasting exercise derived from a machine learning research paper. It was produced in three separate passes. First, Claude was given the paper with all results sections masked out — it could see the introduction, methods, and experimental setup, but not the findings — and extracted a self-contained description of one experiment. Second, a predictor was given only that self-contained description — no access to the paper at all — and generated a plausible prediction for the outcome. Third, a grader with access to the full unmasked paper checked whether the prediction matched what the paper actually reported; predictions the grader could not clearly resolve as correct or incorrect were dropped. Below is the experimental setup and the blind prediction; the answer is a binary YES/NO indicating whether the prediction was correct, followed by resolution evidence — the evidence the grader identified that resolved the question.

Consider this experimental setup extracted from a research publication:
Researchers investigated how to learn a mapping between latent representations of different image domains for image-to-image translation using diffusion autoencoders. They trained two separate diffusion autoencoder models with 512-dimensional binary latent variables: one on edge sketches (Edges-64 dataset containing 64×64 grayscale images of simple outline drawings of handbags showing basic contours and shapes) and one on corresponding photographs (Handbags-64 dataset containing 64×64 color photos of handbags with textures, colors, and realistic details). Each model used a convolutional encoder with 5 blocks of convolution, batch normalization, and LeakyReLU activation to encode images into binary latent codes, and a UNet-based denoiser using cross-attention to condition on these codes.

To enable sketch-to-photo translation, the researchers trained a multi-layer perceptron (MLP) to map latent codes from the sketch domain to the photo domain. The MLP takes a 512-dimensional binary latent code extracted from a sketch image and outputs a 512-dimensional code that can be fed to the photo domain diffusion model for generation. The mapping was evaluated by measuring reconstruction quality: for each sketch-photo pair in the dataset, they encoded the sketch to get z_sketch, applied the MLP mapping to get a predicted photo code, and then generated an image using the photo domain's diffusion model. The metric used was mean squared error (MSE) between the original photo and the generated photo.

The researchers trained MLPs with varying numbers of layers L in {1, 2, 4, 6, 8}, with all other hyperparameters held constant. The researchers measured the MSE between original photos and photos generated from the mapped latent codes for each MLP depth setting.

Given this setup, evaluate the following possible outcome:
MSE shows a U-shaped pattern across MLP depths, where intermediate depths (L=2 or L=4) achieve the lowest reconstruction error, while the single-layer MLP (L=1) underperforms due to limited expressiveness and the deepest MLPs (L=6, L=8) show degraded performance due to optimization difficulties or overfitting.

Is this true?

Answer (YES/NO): NO